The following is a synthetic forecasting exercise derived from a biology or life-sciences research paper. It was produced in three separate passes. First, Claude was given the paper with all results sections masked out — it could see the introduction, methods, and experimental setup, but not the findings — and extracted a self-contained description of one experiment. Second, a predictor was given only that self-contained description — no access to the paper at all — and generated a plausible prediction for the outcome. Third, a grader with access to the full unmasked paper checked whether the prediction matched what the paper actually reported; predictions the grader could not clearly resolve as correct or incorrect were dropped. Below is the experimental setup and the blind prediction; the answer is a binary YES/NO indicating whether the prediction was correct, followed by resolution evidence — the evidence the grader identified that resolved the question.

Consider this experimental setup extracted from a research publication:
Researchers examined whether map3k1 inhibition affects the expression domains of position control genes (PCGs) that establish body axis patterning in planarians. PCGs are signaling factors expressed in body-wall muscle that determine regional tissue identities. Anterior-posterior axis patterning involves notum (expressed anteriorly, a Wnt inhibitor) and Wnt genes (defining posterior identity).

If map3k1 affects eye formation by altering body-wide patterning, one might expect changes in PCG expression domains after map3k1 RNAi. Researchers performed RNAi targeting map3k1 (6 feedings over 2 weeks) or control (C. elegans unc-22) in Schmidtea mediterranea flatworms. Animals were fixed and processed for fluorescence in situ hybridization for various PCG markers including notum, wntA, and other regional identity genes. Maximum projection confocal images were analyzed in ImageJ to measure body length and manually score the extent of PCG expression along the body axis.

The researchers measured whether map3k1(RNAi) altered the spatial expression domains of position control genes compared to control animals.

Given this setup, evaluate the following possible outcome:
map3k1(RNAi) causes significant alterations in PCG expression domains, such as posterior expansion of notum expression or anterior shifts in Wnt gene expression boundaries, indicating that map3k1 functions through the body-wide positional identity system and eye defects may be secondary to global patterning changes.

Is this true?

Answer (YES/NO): NO